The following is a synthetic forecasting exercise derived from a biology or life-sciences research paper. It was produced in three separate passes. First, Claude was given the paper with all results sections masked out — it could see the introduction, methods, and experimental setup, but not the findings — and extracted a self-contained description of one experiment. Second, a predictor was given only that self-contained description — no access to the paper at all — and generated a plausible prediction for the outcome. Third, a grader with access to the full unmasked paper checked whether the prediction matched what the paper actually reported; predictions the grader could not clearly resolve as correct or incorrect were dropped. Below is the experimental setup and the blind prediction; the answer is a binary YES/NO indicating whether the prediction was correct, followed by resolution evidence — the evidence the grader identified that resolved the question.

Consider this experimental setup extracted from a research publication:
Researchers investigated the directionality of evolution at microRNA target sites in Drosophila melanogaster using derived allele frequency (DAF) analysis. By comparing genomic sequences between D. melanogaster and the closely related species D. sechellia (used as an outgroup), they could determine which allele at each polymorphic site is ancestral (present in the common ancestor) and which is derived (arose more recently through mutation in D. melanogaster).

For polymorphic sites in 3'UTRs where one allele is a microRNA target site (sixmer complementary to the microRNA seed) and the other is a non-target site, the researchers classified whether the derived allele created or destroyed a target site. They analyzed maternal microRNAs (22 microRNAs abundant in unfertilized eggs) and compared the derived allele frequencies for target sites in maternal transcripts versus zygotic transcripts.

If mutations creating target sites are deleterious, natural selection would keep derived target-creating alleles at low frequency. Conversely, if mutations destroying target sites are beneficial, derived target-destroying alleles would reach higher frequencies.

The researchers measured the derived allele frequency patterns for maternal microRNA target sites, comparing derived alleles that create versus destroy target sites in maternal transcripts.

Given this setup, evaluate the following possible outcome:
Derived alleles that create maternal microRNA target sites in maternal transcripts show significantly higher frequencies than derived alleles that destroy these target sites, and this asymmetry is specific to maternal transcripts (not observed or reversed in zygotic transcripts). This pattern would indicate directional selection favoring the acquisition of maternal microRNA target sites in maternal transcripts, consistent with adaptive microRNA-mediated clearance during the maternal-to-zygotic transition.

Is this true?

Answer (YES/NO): NO